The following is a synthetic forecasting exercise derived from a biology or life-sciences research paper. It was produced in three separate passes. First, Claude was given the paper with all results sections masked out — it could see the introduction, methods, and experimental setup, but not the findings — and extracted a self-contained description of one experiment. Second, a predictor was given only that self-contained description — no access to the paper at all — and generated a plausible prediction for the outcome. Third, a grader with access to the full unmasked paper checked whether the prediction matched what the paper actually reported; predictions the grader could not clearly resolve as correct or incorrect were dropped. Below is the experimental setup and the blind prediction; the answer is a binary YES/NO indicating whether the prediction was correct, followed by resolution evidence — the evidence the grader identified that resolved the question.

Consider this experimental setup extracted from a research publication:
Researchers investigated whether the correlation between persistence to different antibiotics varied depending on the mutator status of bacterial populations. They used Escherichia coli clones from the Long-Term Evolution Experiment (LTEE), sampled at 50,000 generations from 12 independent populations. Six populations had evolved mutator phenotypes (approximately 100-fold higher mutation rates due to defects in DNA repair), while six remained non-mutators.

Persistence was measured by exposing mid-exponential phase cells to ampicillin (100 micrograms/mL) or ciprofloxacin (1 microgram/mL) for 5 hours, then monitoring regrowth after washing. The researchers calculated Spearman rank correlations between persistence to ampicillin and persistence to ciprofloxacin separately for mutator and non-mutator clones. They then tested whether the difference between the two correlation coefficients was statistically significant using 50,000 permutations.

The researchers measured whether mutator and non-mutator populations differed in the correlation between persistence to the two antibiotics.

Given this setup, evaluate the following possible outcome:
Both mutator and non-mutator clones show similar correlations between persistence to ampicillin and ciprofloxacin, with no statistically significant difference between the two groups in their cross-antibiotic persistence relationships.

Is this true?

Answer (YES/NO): NO